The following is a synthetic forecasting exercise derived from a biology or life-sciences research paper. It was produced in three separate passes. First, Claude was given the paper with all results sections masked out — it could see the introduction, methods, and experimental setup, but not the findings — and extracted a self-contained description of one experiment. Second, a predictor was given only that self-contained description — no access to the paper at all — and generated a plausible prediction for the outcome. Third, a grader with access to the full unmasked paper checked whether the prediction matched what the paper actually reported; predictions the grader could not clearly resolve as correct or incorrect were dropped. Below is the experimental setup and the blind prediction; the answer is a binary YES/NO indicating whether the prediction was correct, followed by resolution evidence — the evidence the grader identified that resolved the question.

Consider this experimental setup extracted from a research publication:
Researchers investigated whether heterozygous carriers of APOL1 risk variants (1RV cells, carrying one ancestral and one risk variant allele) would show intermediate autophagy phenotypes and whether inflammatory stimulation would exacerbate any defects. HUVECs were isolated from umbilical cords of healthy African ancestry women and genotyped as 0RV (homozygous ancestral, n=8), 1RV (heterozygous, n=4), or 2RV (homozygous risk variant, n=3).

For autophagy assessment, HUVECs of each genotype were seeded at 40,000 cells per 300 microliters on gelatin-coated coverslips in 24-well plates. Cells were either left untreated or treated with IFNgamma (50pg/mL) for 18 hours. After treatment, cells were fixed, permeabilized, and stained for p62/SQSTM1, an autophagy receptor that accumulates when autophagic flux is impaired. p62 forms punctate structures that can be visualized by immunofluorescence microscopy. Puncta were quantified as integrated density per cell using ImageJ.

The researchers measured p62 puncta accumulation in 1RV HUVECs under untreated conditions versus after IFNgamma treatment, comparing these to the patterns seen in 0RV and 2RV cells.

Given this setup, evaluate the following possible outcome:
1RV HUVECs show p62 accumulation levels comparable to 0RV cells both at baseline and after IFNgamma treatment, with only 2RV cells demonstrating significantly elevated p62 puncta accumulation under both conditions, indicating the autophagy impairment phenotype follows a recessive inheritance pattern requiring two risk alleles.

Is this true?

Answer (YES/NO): NO